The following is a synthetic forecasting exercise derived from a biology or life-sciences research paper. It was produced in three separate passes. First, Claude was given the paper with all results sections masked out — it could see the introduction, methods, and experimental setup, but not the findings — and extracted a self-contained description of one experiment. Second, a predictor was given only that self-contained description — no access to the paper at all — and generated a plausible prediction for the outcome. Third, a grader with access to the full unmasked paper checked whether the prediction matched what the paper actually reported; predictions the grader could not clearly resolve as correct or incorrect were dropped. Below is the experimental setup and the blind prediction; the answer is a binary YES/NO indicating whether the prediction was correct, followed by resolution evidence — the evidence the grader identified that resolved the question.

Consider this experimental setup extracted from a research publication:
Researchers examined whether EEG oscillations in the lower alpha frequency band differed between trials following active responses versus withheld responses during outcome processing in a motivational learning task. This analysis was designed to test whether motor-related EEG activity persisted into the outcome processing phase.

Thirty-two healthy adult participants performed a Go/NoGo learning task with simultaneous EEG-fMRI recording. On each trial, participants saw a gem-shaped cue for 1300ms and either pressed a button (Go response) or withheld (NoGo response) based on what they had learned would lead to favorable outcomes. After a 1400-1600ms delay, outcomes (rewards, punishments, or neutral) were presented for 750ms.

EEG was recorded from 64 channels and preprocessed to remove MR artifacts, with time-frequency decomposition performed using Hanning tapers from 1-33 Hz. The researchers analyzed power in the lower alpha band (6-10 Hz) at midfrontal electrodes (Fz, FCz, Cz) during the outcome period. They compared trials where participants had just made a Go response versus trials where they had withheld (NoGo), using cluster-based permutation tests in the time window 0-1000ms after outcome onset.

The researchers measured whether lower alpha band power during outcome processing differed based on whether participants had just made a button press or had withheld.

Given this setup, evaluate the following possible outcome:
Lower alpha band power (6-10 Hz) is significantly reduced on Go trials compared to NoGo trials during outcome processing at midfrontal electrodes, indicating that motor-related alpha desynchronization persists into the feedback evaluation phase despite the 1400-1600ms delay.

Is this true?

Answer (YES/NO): NO